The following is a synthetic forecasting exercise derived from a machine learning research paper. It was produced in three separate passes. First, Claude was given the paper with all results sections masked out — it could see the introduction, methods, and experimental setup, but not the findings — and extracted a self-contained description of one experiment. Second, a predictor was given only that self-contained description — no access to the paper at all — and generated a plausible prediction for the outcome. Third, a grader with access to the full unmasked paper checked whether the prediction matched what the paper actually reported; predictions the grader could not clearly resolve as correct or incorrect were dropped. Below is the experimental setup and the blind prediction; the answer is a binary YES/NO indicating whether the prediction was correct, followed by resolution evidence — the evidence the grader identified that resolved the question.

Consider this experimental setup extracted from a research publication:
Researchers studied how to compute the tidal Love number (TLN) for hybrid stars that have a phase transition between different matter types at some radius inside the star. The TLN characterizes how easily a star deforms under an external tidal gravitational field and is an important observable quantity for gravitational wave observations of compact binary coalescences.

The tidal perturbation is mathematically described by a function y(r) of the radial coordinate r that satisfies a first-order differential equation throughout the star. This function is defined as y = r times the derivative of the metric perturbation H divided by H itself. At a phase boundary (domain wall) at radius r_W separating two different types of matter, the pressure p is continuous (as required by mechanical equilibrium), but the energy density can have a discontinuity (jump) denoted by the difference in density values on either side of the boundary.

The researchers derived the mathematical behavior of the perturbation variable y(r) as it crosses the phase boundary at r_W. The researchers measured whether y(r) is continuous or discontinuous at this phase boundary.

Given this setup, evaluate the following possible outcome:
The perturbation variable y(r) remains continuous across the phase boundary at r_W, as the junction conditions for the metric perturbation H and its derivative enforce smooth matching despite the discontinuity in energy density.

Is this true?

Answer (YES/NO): NO